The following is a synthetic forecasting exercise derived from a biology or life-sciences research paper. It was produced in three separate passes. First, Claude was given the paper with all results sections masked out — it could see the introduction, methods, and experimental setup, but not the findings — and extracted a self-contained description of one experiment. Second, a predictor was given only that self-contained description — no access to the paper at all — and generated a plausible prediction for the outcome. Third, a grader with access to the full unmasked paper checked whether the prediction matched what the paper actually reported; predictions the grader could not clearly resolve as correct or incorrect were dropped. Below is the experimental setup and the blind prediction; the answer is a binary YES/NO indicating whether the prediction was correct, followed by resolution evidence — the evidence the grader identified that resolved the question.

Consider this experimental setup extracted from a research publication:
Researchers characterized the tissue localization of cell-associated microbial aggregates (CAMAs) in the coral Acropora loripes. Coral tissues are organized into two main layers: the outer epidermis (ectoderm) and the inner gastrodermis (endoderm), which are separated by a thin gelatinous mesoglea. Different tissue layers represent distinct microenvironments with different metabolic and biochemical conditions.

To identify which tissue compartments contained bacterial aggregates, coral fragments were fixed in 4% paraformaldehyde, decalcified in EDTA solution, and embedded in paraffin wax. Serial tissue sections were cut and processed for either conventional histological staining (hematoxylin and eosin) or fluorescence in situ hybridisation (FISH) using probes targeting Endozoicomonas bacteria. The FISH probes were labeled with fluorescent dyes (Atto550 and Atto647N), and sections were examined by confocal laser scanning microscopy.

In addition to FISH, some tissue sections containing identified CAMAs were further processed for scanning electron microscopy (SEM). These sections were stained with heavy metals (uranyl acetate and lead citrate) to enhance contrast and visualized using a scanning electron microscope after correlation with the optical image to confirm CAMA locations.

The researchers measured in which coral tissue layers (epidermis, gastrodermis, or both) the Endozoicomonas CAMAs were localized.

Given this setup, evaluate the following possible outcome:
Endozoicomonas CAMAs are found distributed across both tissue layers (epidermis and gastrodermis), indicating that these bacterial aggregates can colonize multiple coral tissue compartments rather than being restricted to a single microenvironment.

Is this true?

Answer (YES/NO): NO